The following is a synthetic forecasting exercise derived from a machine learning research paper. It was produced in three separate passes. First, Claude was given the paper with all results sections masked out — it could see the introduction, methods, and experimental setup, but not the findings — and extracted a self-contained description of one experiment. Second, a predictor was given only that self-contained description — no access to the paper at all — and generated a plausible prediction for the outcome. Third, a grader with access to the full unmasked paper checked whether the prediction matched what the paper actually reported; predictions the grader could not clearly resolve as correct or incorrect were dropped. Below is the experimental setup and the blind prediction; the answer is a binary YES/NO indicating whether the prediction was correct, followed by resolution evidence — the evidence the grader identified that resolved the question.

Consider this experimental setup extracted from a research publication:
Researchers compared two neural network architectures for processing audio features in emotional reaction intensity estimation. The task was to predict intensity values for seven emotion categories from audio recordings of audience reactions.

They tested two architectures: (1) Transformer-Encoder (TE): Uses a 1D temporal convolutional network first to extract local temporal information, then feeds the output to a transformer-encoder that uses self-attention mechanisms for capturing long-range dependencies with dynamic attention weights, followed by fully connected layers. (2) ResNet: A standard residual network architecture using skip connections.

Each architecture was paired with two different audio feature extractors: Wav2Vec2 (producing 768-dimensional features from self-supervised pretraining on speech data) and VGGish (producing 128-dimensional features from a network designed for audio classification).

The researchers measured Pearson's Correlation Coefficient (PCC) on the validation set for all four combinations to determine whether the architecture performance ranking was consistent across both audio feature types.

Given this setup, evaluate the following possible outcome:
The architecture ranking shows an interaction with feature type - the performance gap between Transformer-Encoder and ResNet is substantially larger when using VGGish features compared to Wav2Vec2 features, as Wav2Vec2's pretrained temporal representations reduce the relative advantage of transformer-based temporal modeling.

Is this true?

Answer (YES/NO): YES